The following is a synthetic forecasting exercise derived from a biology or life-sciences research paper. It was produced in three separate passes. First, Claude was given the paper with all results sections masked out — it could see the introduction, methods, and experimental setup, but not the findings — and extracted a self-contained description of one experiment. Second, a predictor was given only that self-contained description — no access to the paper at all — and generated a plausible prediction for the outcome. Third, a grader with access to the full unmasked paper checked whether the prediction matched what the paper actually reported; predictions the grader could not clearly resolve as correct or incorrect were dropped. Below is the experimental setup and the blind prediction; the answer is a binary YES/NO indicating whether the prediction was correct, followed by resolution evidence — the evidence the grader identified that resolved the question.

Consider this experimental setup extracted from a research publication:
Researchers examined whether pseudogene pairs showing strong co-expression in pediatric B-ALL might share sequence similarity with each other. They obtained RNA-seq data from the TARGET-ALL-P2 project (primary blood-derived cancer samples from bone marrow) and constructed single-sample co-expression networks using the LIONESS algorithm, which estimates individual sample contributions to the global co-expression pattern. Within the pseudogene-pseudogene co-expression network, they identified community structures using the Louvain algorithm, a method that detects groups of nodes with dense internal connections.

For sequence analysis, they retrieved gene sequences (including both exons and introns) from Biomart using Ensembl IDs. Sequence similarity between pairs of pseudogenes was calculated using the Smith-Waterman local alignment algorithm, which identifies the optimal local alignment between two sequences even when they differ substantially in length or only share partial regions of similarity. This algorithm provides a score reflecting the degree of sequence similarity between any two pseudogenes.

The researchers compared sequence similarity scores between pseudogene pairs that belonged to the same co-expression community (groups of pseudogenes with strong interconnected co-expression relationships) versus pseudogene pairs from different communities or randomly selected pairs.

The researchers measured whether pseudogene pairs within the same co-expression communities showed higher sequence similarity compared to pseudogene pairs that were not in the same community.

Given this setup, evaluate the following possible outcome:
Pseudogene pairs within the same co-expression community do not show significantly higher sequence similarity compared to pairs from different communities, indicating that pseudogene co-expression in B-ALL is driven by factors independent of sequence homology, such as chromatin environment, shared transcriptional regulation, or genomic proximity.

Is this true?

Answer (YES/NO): YES